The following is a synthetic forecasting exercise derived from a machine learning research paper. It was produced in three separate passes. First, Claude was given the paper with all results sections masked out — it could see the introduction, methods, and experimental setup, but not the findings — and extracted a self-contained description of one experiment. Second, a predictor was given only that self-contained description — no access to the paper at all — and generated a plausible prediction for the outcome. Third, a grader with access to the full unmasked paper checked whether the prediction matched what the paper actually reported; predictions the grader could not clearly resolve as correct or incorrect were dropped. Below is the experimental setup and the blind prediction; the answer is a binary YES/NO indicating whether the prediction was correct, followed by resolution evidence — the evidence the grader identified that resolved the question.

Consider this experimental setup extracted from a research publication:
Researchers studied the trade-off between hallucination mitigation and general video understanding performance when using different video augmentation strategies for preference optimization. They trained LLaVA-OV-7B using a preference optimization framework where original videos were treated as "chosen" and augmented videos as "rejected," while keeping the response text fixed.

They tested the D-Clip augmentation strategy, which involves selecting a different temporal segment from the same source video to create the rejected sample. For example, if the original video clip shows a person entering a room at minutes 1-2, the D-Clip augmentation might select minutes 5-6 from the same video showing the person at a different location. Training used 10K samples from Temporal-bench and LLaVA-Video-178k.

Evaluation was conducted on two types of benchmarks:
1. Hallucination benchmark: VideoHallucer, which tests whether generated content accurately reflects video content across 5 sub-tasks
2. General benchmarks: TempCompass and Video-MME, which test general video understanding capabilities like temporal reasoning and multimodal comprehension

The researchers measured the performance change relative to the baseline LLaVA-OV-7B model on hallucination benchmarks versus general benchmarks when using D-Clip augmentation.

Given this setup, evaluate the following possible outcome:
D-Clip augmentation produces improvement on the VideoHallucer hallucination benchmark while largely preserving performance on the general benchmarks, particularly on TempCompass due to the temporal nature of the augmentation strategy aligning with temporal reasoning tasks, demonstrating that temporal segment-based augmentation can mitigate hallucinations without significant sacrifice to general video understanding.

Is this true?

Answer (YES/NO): NO